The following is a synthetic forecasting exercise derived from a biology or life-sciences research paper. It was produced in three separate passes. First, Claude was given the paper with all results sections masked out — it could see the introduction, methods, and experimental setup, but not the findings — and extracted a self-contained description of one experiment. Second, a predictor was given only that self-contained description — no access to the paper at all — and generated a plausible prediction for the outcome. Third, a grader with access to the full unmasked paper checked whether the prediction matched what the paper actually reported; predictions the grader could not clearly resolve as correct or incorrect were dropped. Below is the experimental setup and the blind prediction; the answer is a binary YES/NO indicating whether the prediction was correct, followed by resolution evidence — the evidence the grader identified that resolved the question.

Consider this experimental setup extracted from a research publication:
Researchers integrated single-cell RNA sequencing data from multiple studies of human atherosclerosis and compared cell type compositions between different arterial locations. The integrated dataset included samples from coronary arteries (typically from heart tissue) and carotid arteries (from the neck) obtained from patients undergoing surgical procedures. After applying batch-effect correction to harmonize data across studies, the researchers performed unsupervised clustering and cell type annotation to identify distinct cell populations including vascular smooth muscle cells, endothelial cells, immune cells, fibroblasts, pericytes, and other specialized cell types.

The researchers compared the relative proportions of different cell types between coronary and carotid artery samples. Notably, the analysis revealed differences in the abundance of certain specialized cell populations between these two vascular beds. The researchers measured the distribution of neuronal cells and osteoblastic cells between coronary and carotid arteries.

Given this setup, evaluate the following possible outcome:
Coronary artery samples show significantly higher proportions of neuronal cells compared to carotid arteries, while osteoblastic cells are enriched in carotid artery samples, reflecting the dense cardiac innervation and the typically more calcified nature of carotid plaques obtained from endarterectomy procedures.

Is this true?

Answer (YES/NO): YES